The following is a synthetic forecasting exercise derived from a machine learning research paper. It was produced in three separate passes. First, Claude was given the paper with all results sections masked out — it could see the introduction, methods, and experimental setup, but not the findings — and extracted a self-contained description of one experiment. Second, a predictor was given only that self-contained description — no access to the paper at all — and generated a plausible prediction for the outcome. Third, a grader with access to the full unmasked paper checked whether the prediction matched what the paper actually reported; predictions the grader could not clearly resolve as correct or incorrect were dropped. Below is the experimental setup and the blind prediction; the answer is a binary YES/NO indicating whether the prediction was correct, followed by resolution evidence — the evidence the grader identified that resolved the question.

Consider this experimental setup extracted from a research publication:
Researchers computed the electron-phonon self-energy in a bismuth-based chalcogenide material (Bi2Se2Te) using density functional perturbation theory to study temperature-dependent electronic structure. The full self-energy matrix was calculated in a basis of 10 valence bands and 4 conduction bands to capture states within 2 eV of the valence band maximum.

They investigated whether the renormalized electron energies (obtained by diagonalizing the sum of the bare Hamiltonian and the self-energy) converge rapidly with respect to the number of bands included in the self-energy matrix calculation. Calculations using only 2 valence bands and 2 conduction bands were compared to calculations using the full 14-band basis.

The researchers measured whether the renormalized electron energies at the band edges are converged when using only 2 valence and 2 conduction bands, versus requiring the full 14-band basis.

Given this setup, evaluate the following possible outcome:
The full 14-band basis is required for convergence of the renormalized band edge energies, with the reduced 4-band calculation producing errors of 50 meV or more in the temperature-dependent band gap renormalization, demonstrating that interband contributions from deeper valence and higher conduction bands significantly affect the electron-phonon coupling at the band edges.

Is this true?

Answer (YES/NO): NO